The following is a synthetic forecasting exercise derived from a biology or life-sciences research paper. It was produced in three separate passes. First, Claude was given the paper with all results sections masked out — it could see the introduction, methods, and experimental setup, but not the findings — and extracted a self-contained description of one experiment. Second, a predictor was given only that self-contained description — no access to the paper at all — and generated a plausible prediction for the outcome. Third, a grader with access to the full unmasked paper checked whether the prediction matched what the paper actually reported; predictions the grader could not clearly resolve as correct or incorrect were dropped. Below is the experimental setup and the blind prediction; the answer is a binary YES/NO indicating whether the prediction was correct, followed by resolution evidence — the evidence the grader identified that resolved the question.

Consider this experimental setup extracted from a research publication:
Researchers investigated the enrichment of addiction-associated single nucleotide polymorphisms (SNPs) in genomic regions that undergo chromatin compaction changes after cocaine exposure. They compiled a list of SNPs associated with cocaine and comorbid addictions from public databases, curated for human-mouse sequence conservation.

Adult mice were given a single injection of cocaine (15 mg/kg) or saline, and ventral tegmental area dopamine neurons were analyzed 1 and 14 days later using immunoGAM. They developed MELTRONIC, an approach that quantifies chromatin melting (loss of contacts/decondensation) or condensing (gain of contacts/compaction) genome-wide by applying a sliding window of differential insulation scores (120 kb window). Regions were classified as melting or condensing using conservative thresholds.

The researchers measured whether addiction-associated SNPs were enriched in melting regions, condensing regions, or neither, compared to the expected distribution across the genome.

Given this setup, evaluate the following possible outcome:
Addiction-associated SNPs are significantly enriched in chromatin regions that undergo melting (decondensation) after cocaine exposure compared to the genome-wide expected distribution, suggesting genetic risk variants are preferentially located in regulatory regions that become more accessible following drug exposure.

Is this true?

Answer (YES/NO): NO